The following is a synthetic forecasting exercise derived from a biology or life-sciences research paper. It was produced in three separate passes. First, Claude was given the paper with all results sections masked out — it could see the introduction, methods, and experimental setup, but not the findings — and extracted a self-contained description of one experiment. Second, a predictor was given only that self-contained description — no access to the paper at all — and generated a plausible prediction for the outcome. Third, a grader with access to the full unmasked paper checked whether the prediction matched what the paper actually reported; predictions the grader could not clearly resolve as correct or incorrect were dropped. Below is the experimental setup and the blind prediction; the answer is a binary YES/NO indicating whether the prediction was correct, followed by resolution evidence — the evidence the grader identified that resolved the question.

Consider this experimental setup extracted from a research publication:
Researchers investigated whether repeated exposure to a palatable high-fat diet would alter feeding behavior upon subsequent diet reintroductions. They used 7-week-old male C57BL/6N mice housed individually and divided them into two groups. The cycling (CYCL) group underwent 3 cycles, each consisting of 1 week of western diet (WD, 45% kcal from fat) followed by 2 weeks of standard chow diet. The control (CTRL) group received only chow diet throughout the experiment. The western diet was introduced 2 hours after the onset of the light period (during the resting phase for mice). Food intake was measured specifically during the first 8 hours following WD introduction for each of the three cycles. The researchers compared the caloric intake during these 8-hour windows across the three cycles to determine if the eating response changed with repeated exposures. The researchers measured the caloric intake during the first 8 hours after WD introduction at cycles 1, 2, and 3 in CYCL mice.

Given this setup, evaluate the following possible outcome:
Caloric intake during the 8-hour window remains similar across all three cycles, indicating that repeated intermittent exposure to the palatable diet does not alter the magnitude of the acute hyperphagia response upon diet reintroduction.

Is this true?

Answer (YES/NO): NO